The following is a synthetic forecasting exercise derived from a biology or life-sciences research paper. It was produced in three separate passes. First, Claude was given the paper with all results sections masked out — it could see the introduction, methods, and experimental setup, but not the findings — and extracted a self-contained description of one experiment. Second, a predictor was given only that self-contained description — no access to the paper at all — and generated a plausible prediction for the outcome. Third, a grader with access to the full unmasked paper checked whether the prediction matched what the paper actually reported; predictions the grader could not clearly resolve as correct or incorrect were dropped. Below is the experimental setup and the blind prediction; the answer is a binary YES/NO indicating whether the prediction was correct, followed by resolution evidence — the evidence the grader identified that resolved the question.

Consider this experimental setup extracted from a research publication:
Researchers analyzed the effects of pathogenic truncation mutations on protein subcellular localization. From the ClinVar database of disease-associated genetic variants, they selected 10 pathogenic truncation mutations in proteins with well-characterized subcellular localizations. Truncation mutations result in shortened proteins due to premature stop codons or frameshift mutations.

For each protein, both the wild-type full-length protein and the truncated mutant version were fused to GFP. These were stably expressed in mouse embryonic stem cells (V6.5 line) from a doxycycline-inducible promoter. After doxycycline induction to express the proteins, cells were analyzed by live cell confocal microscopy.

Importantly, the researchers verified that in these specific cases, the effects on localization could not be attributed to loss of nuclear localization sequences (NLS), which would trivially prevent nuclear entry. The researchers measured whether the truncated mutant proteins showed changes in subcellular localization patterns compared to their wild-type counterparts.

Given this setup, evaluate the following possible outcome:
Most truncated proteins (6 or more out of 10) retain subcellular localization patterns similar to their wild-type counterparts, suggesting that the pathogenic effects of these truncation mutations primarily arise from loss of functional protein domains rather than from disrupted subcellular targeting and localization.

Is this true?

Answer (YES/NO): NO